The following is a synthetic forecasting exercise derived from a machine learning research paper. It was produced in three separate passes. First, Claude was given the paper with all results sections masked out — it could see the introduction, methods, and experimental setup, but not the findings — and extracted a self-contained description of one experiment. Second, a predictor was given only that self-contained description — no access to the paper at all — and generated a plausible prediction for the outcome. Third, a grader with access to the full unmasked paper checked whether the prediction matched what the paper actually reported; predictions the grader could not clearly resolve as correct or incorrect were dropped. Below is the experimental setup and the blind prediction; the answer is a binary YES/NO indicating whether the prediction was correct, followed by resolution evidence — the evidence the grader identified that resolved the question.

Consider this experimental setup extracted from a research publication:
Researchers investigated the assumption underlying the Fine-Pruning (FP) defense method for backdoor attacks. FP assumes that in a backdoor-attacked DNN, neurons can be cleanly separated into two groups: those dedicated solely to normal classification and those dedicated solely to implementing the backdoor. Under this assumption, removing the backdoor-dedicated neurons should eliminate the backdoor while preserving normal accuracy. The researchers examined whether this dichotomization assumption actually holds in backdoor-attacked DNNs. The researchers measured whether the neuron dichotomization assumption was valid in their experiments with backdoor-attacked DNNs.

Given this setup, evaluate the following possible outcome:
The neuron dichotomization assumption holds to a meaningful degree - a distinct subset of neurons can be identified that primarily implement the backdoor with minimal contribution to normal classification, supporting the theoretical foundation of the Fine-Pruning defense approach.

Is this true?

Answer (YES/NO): NO